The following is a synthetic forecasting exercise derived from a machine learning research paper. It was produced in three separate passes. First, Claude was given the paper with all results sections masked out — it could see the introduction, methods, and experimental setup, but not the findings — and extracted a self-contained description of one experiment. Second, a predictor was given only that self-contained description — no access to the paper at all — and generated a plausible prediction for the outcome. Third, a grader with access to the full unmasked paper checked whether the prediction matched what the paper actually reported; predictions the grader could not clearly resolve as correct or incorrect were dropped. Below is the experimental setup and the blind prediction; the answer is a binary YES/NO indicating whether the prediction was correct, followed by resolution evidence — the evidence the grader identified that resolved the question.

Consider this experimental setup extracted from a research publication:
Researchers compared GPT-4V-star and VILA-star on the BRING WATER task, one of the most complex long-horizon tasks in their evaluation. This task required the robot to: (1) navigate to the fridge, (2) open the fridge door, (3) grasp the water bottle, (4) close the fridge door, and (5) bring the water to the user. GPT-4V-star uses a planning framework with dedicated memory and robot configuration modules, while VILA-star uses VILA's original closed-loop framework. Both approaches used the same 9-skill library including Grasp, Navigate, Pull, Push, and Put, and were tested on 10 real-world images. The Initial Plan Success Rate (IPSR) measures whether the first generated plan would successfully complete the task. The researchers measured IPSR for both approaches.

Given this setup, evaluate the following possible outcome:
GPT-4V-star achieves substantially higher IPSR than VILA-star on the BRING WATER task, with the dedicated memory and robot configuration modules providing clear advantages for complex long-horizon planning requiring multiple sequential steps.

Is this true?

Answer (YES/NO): NO